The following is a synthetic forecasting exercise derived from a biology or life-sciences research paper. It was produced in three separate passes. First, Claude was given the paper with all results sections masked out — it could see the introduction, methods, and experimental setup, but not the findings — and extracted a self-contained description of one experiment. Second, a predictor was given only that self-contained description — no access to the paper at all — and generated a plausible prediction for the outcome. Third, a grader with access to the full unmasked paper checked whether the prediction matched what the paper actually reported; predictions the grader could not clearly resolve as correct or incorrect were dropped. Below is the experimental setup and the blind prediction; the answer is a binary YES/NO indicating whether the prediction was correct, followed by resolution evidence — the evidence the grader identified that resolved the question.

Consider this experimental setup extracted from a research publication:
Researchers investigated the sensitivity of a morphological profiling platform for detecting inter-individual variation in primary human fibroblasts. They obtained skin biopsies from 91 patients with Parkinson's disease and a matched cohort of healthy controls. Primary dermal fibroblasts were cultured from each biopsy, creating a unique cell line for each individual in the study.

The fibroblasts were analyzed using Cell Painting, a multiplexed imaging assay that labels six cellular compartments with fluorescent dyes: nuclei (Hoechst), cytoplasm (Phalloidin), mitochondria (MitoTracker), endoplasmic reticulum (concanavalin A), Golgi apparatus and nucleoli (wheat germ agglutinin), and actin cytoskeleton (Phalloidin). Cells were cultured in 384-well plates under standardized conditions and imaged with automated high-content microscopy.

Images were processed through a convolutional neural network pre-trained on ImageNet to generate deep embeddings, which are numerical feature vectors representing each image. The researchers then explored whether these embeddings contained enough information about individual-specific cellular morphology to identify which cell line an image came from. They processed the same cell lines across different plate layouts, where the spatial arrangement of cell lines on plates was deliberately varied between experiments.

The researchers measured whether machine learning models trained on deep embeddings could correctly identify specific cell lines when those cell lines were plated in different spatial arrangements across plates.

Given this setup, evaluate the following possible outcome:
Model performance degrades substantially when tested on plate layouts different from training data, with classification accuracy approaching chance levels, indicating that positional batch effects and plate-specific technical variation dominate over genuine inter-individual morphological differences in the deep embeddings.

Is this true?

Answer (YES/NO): NO